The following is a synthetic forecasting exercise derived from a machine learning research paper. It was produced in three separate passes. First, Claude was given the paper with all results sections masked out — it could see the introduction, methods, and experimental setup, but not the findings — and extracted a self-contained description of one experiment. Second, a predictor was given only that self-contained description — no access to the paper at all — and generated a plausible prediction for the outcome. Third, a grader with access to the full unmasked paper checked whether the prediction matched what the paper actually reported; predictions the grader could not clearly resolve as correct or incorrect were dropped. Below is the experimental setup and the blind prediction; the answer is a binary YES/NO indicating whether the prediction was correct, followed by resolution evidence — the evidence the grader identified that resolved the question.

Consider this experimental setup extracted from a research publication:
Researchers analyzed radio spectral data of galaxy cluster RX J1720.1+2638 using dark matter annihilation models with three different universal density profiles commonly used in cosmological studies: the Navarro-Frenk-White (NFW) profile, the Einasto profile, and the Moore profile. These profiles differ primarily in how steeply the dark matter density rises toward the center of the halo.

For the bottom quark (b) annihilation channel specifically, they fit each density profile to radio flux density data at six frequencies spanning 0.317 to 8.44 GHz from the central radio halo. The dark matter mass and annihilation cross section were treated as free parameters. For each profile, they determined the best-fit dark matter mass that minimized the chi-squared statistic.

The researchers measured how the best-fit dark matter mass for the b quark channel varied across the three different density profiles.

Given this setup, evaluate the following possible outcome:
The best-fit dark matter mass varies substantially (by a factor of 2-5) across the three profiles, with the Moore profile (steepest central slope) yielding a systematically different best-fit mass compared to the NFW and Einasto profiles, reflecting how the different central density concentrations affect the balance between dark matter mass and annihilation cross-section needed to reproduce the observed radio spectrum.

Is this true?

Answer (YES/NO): NO